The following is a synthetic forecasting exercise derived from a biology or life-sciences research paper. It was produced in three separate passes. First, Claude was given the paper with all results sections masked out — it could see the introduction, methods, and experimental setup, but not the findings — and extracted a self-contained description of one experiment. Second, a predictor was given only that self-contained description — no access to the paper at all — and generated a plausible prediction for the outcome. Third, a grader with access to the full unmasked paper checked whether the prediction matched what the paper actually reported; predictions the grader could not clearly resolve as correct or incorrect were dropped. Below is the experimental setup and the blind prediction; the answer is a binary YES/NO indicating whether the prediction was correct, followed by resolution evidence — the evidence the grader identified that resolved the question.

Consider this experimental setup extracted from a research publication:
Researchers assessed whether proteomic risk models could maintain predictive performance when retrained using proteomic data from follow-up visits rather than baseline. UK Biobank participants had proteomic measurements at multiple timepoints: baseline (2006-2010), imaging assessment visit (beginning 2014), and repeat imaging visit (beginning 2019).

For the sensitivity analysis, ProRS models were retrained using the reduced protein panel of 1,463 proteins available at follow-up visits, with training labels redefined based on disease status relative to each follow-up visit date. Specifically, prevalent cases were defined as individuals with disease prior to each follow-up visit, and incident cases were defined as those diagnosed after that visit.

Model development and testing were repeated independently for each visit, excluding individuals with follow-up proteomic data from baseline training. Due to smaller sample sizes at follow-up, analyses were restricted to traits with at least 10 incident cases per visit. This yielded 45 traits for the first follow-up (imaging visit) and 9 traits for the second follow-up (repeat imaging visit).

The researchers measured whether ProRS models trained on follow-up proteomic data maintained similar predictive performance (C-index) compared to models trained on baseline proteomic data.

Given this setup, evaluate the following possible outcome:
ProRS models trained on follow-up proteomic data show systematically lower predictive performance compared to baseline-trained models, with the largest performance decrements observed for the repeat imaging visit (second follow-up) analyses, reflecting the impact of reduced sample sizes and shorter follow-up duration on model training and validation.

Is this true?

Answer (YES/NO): NO